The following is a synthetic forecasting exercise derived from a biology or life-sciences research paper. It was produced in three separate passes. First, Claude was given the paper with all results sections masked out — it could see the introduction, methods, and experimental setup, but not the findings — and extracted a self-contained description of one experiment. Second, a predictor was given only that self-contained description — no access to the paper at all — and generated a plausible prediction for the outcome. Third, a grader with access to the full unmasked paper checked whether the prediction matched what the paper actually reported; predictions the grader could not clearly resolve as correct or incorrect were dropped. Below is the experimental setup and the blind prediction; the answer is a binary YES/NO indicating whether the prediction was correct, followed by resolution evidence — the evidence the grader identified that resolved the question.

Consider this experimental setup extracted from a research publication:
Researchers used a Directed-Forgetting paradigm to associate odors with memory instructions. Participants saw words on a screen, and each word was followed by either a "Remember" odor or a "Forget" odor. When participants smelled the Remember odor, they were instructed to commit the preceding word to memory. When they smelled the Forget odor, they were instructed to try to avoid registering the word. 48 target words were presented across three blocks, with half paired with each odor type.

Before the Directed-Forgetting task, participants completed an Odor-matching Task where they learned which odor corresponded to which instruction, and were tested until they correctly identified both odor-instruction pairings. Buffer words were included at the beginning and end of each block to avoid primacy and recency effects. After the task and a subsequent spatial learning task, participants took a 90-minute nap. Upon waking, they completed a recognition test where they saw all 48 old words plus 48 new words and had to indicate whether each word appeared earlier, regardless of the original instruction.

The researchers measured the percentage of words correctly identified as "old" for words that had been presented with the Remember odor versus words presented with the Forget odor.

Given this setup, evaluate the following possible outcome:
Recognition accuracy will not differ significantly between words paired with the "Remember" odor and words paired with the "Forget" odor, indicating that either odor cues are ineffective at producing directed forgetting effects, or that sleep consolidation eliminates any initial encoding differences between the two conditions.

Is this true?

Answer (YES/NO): NO